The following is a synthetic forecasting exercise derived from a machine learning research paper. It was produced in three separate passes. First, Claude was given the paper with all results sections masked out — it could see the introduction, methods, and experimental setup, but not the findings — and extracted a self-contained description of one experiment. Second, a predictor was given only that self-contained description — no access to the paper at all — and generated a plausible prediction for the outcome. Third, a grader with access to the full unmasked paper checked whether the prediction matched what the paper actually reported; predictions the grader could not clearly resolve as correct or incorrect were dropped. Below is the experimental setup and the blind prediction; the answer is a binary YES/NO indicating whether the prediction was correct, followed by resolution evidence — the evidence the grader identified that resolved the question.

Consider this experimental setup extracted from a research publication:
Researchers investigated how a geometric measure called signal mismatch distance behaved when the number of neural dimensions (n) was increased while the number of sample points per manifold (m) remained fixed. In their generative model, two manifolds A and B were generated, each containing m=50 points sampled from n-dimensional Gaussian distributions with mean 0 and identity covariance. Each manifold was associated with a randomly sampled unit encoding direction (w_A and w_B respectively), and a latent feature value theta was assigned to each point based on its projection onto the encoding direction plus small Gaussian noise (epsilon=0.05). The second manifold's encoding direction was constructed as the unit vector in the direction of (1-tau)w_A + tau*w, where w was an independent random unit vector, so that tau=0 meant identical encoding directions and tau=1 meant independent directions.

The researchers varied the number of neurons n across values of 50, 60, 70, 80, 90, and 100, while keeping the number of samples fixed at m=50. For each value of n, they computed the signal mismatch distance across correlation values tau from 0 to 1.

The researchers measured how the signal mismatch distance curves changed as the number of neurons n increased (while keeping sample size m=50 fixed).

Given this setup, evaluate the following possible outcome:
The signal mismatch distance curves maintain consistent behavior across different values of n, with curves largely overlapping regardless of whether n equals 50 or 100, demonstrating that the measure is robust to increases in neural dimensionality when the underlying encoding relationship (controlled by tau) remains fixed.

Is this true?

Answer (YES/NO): NO